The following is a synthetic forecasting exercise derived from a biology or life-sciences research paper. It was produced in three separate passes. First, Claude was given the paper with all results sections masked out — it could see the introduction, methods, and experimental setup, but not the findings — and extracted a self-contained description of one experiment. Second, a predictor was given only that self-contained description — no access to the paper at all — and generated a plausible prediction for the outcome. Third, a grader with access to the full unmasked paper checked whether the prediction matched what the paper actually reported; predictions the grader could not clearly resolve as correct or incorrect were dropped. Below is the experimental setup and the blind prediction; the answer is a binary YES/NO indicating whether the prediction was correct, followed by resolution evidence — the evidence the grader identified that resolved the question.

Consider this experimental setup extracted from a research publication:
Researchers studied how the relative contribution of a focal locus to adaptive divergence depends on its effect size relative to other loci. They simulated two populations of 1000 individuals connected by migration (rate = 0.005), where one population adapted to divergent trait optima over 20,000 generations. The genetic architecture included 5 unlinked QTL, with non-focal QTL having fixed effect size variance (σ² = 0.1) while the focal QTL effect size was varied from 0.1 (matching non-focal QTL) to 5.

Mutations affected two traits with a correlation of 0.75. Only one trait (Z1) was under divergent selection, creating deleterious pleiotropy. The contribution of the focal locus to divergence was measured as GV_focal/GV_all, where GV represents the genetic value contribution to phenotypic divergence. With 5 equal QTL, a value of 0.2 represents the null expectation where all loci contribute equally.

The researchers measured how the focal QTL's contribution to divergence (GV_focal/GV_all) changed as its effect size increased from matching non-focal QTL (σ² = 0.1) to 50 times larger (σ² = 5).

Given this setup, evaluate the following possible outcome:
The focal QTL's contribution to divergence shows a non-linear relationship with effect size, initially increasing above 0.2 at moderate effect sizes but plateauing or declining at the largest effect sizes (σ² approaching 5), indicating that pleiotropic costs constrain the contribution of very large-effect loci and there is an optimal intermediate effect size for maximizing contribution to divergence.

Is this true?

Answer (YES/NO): NO